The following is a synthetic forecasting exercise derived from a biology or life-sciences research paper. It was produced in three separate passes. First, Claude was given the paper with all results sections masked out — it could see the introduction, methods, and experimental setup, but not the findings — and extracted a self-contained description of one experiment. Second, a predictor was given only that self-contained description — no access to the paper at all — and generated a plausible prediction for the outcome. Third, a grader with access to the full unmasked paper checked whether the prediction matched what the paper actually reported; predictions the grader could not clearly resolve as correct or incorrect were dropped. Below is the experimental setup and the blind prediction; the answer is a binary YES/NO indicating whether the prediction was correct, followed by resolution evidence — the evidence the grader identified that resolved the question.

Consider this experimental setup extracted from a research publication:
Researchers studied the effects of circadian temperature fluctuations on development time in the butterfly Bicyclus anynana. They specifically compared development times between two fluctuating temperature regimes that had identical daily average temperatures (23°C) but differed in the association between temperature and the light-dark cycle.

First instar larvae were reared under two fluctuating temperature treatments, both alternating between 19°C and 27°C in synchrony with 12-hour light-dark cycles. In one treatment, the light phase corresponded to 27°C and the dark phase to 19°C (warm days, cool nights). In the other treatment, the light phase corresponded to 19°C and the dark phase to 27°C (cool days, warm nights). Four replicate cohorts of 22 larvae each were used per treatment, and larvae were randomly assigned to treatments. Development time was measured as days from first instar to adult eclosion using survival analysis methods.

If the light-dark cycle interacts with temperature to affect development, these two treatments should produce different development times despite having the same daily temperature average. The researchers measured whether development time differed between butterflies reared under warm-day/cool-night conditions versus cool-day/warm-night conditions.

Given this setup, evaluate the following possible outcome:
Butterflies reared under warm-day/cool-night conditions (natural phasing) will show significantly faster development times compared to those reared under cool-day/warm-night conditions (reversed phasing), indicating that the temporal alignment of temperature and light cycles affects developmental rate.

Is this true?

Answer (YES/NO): YES